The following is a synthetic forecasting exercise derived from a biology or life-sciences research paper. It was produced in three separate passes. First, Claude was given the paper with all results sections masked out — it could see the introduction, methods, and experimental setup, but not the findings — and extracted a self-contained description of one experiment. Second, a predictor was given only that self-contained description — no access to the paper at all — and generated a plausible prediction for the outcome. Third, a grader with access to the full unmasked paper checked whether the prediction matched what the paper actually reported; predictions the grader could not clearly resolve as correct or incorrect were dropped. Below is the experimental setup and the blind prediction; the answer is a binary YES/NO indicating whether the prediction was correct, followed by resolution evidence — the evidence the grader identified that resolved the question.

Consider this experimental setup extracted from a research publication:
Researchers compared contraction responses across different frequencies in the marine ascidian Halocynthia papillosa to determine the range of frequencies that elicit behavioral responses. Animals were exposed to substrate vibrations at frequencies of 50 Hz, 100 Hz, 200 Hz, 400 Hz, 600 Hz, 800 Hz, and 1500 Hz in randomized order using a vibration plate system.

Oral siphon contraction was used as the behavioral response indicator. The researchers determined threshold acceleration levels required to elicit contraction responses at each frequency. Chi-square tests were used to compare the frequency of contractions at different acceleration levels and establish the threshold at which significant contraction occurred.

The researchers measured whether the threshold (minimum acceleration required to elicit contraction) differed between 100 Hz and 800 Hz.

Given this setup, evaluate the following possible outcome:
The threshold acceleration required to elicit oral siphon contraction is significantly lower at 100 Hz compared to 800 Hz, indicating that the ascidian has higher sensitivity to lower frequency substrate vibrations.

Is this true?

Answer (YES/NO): YES